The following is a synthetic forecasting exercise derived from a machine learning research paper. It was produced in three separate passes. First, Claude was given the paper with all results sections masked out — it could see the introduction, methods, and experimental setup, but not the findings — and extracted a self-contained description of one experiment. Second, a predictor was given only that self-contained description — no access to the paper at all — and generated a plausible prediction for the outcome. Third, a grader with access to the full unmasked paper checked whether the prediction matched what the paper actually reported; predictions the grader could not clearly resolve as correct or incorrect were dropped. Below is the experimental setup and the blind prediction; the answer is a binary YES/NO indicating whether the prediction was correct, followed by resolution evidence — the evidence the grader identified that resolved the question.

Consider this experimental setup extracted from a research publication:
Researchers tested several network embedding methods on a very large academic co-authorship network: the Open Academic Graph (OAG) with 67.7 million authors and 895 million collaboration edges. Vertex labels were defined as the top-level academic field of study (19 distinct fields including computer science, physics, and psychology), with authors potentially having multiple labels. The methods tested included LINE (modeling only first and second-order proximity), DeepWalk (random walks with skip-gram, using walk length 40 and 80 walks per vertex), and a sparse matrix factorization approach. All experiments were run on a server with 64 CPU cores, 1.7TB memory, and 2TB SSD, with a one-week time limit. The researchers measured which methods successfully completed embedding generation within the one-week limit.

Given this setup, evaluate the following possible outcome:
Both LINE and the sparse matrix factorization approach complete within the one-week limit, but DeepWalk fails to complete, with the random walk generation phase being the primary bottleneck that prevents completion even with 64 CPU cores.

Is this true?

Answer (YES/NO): NO